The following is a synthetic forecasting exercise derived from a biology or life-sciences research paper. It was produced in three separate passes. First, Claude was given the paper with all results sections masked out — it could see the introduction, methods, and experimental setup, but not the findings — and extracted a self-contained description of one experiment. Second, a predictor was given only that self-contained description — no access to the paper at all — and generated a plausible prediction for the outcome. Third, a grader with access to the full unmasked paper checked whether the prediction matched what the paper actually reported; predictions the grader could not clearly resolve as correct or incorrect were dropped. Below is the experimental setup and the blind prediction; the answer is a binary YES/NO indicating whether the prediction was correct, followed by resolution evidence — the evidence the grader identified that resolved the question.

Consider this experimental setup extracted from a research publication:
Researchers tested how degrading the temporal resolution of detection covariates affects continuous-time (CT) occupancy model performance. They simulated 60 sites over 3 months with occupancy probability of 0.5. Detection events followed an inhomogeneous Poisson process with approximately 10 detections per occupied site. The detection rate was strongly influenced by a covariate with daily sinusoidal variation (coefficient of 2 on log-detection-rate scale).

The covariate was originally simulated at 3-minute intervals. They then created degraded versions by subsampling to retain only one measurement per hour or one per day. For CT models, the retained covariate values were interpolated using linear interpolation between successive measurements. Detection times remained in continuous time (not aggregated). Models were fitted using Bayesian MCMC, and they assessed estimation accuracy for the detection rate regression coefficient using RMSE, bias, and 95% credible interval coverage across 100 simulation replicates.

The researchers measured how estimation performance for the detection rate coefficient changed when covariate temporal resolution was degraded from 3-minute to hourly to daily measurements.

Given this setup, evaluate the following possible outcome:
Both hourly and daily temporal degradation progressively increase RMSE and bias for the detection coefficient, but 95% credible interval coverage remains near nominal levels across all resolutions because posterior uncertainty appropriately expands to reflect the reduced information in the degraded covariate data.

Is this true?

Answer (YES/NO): NO